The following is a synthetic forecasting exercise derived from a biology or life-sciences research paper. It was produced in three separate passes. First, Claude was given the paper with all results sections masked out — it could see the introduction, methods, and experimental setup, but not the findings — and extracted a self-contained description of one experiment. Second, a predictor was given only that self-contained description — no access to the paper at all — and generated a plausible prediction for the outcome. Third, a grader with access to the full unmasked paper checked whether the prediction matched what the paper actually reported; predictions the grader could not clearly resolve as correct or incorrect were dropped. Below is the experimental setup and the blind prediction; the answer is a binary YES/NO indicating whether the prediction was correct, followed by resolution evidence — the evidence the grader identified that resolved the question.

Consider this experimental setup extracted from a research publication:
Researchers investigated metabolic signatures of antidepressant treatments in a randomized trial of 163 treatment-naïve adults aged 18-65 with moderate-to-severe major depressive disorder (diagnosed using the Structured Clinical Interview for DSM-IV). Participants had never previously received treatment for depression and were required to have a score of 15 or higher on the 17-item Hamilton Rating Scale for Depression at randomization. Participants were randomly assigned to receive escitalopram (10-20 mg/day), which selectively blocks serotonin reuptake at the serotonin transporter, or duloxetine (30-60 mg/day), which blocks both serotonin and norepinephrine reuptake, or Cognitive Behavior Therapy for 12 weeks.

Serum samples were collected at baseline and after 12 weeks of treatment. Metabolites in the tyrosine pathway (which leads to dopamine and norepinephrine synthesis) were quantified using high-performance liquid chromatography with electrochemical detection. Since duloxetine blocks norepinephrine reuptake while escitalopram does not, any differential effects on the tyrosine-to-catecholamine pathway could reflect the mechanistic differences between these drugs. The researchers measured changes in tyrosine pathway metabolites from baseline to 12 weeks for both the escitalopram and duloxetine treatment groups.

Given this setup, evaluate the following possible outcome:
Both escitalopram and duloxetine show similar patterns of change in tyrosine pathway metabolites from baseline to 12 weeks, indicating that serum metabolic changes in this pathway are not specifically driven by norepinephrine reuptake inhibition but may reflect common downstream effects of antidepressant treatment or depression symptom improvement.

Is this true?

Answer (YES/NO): NO